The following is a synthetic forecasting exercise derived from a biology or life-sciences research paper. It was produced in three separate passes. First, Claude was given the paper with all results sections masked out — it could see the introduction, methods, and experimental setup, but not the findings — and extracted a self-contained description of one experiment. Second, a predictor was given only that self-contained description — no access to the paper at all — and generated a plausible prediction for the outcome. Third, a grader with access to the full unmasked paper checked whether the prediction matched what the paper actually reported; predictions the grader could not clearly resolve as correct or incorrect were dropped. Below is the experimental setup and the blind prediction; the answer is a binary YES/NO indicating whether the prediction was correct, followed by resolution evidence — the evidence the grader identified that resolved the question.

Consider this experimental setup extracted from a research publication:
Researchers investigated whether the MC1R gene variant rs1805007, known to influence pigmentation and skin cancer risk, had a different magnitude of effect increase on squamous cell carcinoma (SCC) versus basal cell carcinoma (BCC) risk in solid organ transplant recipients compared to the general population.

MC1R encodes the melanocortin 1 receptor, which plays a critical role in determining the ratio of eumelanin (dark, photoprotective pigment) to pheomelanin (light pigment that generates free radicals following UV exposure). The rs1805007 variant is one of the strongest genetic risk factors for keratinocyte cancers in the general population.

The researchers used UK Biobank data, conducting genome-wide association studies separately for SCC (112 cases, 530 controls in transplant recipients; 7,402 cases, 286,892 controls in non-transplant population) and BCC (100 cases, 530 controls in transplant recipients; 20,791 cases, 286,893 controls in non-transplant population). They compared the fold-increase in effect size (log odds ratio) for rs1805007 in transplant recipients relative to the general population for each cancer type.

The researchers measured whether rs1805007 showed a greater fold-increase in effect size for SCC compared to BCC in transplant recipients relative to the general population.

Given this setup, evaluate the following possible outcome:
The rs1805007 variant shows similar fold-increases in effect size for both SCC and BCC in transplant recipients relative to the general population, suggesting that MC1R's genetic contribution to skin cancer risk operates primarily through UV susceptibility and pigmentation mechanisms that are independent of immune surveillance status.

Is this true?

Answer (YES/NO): NO